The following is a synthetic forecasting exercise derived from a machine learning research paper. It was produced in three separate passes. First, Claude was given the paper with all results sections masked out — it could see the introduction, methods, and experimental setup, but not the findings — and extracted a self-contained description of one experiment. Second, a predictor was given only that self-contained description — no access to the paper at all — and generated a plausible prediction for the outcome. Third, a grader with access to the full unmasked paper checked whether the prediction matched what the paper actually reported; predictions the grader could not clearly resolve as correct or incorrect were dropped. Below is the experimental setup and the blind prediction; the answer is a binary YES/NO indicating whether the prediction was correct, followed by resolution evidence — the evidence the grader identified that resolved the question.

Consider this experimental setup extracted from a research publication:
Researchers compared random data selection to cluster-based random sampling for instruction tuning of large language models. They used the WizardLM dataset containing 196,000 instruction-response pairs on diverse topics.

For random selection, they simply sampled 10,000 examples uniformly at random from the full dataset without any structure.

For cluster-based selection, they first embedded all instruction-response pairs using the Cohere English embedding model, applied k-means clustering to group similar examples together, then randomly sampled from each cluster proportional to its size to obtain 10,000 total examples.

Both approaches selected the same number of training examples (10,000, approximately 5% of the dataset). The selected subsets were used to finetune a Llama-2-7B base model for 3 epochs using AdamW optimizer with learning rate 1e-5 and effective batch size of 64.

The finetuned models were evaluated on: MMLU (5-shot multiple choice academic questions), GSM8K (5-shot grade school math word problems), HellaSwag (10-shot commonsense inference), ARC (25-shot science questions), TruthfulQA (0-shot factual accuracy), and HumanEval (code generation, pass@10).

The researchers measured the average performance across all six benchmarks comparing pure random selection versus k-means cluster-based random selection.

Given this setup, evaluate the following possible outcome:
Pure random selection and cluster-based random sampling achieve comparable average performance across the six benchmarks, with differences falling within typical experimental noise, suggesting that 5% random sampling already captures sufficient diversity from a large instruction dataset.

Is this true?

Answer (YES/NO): NO